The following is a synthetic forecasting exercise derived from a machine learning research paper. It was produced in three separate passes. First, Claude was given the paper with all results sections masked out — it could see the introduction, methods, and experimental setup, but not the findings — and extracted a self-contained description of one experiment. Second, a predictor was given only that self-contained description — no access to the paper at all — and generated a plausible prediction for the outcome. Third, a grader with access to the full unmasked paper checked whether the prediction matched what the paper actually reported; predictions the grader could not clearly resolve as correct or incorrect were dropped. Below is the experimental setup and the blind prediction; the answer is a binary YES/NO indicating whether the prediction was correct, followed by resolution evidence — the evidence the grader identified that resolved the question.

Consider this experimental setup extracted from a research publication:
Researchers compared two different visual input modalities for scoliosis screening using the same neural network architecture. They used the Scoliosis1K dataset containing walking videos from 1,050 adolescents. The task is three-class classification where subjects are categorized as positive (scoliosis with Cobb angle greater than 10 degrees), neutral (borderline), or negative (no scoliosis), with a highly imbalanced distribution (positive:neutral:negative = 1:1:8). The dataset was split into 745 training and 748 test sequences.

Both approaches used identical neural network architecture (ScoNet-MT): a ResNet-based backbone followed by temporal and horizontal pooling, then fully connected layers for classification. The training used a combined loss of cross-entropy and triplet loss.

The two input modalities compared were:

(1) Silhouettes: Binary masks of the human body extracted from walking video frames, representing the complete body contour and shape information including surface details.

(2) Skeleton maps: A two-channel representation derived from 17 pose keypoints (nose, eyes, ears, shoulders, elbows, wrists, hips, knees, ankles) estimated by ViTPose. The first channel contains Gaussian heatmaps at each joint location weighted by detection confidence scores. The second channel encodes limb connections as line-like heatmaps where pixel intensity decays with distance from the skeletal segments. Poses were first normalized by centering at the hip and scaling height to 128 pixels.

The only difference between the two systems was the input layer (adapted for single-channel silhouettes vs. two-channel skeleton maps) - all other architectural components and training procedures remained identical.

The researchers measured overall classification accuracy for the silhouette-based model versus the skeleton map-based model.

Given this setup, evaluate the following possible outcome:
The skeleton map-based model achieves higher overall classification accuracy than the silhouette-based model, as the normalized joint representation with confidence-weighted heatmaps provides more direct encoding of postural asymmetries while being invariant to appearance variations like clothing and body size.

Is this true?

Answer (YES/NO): YES